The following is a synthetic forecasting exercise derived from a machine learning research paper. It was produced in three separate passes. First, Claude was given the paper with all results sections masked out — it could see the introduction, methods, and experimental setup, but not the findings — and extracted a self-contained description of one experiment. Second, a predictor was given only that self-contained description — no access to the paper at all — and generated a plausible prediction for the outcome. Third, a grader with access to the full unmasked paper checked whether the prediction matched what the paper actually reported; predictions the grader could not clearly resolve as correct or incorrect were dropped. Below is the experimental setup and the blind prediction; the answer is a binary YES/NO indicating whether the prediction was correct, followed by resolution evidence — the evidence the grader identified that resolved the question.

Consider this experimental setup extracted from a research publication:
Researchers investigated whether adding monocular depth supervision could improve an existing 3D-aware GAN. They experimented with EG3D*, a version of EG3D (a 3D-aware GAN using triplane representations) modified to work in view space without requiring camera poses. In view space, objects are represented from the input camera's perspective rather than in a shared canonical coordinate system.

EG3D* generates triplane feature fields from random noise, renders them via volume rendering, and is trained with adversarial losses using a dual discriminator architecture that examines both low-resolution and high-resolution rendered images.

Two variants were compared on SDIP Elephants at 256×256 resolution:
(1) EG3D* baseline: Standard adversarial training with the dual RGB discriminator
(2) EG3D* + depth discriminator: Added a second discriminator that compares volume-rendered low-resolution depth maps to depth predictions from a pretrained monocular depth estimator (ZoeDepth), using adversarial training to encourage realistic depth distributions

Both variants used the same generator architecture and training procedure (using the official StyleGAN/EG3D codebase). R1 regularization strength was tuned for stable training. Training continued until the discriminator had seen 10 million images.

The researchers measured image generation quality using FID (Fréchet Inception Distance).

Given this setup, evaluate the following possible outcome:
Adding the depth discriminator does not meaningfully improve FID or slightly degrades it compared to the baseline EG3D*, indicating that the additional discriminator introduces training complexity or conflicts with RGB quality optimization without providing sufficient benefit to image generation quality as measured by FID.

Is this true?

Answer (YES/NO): NO